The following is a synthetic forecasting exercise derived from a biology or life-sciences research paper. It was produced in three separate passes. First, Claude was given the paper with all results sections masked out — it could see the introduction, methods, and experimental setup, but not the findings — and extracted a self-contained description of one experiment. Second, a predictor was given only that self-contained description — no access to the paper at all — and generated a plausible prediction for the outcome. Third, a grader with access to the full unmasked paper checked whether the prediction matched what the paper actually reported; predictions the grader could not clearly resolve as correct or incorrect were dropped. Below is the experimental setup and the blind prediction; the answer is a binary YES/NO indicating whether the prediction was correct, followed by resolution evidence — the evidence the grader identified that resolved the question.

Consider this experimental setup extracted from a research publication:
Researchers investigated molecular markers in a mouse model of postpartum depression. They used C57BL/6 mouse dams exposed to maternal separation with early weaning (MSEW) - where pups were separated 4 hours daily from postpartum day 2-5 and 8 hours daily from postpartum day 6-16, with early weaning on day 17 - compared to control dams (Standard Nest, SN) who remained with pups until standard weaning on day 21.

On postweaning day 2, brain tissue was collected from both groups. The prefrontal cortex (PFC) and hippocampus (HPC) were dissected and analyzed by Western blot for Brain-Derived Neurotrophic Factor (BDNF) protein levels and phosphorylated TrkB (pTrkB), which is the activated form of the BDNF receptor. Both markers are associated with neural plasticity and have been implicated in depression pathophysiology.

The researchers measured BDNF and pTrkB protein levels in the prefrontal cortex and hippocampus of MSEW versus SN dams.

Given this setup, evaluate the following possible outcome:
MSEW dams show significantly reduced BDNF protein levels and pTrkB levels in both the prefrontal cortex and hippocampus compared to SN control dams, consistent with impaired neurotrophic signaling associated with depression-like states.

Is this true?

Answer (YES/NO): NO